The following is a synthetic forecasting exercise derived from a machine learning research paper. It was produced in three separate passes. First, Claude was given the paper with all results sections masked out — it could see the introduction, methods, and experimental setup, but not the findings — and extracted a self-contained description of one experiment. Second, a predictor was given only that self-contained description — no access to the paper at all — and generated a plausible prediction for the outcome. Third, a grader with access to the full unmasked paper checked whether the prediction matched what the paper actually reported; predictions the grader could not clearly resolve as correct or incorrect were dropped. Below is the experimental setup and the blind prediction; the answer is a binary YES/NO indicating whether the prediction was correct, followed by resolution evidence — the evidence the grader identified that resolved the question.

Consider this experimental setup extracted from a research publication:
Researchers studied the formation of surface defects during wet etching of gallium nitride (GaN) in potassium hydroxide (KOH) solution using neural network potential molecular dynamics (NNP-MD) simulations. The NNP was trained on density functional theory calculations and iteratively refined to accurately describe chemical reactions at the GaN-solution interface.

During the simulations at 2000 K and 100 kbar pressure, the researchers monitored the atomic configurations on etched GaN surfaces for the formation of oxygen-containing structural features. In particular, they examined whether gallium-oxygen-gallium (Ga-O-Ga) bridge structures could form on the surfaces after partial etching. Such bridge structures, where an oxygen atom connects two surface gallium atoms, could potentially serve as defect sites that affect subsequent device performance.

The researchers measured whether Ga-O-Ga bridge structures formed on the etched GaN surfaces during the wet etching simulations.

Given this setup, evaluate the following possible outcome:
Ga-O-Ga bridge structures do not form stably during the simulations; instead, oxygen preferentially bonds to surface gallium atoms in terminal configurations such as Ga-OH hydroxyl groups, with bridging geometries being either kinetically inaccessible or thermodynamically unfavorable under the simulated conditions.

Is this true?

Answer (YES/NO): NO